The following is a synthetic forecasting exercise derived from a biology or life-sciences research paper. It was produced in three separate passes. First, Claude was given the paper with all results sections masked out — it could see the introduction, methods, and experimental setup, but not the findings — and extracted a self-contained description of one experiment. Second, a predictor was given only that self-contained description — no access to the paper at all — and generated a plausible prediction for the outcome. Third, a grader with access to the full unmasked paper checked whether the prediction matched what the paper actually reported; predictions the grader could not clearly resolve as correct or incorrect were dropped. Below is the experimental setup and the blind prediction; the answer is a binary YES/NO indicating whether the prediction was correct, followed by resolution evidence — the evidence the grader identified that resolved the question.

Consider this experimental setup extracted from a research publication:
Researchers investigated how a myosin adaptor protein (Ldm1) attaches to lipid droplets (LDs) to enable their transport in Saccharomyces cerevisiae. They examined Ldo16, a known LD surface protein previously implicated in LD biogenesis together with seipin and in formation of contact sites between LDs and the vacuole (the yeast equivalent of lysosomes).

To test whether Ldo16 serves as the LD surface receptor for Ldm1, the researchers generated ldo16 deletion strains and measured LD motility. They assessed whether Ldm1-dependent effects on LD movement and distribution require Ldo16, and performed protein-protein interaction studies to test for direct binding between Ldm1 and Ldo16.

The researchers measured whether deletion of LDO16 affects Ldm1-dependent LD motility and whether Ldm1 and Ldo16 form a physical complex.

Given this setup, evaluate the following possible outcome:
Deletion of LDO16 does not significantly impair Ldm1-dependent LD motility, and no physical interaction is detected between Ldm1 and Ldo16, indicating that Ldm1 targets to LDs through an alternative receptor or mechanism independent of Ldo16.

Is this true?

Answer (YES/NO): NO